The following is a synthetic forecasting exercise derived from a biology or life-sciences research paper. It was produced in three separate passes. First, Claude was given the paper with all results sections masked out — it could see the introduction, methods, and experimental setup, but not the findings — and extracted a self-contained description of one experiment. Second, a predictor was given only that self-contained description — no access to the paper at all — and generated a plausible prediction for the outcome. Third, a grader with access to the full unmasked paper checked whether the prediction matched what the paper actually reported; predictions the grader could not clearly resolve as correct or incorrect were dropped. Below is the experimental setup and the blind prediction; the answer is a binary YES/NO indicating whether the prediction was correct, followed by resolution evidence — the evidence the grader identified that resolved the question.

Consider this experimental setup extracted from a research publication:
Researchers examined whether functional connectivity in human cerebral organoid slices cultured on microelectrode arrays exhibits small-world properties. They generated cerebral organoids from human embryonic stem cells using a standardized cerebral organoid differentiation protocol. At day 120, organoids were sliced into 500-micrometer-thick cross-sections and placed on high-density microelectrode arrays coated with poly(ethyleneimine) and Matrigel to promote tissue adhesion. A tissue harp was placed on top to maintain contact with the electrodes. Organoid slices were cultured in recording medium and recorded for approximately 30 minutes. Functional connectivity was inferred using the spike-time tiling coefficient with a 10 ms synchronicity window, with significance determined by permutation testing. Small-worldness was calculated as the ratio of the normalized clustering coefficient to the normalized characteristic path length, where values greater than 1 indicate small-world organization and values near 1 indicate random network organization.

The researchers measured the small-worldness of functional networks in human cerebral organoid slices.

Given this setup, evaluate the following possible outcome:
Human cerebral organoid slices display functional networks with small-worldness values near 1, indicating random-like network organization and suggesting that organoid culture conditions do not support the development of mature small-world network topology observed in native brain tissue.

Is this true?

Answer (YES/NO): YES